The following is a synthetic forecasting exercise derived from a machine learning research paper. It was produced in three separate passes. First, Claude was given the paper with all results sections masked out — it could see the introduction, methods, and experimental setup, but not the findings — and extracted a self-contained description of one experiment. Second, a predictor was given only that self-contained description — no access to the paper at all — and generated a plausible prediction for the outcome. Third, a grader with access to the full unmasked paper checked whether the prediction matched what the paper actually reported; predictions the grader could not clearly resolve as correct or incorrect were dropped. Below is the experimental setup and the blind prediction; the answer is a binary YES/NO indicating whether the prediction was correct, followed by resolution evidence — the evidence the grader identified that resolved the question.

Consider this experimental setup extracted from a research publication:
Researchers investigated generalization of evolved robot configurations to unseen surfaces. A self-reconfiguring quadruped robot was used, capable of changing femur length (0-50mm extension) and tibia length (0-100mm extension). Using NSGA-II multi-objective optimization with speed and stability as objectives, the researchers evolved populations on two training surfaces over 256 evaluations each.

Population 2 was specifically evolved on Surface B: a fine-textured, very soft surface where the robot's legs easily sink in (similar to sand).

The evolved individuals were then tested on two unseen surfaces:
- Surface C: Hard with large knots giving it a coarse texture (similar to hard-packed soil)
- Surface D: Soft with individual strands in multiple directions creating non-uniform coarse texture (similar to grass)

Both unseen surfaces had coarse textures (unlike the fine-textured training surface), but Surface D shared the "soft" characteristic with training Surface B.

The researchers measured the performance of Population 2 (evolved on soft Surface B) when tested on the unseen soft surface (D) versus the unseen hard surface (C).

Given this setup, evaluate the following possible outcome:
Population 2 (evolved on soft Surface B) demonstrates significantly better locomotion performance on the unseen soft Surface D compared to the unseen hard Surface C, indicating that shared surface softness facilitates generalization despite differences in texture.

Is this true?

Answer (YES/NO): YES